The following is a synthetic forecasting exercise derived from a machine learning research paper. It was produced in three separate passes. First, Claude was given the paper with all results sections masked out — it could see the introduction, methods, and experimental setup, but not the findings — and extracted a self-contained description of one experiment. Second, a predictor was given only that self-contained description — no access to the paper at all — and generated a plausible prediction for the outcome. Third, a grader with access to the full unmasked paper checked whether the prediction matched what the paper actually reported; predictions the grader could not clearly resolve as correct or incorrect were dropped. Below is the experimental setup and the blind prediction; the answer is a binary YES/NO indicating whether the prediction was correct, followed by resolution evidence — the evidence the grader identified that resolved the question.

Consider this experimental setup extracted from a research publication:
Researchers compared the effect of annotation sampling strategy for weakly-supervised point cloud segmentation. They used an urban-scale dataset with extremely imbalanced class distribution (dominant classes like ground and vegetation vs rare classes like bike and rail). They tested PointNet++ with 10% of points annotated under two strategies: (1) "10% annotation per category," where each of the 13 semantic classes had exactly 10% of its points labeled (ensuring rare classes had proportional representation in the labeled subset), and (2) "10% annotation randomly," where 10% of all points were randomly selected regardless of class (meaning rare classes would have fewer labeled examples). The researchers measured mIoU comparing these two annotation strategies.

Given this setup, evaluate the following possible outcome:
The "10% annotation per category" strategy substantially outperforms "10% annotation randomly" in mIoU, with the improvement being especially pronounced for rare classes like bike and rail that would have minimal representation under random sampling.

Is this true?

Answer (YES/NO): NO